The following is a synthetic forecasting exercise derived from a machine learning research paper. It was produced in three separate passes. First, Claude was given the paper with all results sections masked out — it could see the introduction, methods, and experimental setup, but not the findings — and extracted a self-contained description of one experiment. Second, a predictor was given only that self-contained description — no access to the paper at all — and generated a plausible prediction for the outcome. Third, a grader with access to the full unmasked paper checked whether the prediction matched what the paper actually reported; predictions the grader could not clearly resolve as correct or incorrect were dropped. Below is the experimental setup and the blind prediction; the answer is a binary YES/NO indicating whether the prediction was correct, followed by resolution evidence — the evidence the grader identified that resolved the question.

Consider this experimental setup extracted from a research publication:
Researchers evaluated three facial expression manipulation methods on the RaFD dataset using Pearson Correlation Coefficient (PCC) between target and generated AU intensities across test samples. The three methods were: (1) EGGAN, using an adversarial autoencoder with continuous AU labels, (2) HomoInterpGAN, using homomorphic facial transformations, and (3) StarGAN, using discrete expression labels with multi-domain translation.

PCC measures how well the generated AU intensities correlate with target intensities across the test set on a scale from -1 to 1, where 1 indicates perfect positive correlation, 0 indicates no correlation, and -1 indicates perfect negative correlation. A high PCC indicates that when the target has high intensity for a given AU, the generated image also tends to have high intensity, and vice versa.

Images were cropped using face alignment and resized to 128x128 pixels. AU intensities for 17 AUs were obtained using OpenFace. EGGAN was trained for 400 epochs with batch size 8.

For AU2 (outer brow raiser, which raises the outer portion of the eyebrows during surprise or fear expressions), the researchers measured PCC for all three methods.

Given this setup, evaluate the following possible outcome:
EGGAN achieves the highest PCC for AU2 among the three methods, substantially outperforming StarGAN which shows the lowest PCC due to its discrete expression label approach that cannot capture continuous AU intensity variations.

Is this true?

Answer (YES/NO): YES